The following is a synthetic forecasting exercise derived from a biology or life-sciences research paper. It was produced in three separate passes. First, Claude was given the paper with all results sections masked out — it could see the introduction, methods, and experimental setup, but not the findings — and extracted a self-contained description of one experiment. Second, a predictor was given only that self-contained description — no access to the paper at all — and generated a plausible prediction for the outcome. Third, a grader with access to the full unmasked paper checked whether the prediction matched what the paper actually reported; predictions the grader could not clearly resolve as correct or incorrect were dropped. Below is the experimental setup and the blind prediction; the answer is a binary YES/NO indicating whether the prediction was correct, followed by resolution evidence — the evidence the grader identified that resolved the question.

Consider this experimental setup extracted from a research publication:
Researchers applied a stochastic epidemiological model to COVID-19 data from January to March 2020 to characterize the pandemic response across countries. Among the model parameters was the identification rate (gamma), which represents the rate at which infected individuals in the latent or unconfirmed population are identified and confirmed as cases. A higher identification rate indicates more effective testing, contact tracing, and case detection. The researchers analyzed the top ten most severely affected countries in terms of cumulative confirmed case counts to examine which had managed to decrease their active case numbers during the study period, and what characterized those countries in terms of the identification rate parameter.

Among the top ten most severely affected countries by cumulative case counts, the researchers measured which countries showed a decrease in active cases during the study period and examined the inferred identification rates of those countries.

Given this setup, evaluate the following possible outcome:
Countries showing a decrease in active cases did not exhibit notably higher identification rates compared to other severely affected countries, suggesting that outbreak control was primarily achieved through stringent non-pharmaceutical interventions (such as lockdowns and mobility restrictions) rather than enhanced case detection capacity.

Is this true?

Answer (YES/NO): NO